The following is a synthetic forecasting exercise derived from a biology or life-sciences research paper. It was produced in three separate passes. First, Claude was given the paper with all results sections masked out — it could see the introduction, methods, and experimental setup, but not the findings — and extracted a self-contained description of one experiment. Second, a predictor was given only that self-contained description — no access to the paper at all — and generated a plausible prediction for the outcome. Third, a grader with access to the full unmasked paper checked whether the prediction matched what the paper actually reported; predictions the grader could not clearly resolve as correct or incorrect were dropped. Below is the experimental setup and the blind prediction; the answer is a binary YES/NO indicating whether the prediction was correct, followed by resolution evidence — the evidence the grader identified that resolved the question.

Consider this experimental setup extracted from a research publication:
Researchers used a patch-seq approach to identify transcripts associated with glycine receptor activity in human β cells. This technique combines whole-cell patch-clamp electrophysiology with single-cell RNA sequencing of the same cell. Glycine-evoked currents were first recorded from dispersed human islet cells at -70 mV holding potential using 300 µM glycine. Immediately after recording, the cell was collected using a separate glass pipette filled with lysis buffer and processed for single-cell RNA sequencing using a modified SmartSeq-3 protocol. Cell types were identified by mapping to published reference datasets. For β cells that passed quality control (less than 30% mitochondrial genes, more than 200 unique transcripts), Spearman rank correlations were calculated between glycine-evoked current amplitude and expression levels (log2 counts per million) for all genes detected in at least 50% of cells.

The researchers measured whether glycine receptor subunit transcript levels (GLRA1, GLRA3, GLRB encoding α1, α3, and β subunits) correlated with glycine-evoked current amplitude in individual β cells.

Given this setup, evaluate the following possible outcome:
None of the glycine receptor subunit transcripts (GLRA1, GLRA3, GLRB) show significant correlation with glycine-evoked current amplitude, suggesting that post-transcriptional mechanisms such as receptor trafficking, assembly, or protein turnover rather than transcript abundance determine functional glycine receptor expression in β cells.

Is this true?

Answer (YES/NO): NO